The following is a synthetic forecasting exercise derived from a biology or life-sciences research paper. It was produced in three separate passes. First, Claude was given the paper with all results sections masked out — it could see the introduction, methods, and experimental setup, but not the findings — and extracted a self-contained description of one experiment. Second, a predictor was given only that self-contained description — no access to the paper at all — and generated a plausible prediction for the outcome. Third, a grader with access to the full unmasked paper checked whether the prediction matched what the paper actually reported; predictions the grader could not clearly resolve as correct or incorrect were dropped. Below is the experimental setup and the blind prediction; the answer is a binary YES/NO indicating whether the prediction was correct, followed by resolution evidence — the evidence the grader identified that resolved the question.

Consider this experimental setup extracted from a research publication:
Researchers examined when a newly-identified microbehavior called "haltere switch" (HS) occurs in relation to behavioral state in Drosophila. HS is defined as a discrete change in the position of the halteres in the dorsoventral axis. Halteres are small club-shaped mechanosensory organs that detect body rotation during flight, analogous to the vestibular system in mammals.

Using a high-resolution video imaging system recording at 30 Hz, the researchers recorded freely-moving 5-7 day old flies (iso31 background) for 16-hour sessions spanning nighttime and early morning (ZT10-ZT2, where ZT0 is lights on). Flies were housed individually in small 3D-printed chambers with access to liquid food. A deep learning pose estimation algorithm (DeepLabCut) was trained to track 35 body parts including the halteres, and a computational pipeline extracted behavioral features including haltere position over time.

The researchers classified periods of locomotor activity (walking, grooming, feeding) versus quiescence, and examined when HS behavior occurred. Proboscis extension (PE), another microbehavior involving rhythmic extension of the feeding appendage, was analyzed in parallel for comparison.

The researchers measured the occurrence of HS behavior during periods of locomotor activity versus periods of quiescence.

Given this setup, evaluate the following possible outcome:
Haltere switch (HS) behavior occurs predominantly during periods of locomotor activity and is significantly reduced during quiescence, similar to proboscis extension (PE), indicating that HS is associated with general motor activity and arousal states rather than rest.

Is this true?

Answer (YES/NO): NO